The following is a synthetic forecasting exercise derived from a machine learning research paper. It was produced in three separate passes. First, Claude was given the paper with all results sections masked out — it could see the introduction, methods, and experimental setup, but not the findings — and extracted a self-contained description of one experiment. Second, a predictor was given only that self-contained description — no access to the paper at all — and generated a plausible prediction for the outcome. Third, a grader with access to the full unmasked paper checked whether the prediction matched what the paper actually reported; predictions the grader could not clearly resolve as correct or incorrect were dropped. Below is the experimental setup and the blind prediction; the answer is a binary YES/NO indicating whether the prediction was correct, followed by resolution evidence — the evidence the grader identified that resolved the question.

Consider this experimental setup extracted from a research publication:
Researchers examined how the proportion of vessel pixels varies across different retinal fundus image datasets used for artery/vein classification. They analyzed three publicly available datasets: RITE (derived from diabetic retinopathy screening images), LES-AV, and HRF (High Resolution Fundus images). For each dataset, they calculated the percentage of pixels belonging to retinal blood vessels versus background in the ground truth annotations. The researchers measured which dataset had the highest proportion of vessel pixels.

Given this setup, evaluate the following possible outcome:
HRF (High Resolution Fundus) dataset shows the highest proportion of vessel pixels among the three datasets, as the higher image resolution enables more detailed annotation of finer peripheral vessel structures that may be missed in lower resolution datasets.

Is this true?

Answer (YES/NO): NO